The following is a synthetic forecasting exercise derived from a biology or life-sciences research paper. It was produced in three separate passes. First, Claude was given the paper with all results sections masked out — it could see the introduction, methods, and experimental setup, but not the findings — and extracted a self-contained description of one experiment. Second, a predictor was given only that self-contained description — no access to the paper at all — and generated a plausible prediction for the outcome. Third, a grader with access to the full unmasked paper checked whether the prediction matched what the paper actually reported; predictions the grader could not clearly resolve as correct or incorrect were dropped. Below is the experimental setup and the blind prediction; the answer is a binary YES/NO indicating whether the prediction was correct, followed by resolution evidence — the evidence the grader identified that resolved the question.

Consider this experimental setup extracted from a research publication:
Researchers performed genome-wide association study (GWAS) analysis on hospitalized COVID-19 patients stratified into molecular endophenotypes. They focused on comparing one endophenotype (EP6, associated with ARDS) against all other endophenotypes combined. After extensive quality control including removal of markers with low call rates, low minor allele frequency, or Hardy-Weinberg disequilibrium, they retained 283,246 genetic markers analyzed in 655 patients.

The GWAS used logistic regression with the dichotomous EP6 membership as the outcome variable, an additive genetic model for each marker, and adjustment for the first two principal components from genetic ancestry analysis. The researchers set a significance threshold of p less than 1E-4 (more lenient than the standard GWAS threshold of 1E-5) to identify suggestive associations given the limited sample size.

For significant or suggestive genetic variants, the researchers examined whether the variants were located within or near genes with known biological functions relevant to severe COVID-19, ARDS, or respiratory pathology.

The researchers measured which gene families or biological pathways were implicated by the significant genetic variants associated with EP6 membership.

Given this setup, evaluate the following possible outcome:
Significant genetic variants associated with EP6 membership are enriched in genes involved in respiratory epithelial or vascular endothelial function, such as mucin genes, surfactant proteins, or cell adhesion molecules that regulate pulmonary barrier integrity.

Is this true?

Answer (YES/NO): NO